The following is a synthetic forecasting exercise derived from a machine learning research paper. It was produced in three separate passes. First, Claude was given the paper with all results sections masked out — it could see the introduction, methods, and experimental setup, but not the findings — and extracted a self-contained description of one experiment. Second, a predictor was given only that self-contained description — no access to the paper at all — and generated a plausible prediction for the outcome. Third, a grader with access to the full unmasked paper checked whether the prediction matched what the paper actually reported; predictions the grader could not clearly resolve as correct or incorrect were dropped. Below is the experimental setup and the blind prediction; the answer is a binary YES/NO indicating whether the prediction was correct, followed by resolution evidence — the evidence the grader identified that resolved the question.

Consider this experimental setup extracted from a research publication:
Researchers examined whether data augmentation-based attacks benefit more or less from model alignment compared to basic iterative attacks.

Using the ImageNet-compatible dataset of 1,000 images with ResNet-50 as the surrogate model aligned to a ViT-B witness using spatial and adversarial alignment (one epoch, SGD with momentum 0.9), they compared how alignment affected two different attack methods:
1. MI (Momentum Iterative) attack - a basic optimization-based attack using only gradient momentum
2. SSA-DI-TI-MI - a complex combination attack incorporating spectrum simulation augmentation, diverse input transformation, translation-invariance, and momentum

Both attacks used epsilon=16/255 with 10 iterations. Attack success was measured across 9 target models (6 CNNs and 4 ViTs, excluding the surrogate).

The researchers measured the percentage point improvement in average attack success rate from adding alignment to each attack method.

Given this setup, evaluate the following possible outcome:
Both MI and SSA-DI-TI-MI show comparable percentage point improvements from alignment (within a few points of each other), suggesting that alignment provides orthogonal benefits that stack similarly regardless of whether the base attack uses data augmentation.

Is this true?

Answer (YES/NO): NO